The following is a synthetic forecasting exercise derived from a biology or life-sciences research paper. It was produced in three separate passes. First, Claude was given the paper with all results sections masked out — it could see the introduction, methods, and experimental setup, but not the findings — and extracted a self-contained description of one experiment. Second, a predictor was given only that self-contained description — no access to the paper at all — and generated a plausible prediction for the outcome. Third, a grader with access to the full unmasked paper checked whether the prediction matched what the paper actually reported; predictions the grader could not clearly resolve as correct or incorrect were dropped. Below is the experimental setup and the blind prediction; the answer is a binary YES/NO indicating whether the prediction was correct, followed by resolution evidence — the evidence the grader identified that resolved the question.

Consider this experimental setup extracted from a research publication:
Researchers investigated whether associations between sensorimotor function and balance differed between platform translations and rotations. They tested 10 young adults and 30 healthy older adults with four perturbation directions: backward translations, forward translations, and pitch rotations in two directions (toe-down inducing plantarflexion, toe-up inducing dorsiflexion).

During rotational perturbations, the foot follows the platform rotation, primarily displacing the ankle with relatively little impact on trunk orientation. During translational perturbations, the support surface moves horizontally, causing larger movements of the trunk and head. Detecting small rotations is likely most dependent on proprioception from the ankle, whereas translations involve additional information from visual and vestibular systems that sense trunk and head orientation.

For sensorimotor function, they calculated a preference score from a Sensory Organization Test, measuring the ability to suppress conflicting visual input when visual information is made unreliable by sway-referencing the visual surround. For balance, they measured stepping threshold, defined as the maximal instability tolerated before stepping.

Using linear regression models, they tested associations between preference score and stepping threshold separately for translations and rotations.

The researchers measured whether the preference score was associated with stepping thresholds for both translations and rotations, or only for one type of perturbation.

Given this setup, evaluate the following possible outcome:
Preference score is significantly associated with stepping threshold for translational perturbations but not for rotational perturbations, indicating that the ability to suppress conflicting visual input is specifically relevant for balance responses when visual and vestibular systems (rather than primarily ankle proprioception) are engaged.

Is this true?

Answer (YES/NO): NO